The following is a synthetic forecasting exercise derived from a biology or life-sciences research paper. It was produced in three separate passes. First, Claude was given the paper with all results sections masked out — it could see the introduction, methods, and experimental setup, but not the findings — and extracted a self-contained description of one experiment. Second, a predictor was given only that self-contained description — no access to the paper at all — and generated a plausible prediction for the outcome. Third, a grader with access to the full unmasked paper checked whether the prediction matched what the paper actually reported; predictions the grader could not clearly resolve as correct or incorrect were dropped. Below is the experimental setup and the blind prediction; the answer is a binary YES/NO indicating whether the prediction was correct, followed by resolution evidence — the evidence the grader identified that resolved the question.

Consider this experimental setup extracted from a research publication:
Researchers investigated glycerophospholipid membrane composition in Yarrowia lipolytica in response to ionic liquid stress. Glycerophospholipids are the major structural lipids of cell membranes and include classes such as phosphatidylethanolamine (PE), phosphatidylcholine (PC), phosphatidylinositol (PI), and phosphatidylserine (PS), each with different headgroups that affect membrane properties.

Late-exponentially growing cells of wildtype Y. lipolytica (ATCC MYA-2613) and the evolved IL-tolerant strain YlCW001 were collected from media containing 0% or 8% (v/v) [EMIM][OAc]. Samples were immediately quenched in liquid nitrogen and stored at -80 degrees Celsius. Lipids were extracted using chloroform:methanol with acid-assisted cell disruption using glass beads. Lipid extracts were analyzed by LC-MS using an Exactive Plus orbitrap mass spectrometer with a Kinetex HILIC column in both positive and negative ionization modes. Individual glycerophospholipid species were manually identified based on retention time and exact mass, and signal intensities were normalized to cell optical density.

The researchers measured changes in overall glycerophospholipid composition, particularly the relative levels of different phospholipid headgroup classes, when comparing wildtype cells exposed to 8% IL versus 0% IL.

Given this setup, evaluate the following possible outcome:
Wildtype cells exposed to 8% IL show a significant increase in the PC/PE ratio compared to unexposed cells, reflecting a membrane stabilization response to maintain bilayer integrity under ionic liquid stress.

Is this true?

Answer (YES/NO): YES